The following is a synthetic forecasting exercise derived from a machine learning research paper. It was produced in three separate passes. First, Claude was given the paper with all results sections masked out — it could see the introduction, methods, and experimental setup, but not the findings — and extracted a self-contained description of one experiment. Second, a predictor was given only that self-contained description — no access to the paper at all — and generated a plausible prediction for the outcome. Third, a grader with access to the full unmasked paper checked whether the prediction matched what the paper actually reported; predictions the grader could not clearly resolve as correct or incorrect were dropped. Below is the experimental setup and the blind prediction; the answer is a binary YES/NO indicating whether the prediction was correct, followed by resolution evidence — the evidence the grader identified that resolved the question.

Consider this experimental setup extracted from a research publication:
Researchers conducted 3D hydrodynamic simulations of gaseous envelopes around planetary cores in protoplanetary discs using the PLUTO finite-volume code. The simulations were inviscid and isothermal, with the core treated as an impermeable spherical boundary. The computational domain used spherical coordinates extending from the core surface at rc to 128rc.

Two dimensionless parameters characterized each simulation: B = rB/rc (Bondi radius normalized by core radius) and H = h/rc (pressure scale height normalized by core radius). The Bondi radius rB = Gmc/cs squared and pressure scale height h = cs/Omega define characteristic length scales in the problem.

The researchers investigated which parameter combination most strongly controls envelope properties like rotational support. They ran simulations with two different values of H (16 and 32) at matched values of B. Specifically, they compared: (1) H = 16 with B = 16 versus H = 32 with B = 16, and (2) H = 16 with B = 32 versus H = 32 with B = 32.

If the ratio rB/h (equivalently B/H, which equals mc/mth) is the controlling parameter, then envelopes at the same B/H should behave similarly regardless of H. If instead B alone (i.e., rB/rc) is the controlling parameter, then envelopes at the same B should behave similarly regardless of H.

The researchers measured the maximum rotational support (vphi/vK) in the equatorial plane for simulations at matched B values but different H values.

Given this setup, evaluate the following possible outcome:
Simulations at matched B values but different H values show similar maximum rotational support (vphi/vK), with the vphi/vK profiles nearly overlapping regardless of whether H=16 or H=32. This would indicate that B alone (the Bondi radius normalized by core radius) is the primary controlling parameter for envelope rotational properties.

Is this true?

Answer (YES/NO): YES